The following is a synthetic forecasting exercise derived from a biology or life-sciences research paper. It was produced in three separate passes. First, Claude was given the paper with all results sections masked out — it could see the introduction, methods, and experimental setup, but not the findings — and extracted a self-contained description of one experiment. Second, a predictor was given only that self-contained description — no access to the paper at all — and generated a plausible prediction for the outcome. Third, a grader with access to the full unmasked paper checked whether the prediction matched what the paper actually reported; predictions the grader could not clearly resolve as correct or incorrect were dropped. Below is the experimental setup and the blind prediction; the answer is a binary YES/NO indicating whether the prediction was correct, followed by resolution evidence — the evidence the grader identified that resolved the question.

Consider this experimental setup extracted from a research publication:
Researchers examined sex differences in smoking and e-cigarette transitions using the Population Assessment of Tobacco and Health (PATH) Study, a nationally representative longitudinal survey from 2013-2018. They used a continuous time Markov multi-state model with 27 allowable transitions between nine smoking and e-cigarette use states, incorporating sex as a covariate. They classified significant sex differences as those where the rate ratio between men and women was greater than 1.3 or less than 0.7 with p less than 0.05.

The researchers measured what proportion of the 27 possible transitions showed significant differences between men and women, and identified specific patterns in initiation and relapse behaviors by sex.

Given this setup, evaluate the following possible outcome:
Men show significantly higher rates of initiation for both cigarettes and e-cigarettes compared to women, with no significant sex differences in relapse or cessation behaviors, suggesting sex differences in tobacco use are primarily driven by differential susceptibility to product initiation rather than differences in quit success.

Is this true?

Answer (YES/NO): NO